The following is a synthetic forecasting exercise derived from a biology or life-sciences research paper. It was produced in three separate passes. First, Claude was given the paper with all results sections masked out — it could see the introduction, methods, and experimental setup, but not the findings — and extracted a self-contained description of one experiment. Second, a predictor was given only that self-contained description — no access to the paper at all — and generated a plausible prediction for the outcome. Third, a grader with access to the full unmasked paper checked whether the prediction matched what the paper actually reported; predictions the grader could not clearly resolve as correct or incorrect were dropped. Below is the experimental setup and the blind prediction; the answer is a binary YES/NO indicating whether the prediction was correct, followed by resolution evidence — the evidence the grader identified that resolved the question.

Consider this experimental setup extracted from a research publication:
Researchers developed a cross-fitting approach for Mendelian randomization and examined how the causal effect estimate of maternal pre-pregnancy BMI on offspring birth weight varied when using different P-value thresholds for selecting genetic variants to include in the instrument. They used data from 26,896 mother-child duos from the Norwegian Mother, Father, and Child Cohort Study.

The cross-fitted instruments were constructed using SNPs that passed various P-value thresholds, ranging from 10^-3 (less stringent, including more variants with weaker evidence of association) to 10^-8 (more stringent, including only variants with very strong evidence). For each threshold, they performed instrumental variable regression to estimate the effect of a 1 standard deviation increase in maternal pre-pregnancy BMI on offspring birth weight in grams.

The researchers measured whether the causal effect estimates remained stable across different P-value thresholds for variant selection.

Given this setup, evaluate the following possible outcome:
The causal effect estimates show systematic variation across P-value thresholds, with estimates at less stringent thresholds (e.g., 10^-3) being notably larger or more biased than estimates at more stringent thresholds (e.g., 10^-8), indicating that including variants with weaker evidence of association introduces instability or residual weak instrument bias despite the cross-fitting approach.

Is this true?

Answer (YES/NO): NO